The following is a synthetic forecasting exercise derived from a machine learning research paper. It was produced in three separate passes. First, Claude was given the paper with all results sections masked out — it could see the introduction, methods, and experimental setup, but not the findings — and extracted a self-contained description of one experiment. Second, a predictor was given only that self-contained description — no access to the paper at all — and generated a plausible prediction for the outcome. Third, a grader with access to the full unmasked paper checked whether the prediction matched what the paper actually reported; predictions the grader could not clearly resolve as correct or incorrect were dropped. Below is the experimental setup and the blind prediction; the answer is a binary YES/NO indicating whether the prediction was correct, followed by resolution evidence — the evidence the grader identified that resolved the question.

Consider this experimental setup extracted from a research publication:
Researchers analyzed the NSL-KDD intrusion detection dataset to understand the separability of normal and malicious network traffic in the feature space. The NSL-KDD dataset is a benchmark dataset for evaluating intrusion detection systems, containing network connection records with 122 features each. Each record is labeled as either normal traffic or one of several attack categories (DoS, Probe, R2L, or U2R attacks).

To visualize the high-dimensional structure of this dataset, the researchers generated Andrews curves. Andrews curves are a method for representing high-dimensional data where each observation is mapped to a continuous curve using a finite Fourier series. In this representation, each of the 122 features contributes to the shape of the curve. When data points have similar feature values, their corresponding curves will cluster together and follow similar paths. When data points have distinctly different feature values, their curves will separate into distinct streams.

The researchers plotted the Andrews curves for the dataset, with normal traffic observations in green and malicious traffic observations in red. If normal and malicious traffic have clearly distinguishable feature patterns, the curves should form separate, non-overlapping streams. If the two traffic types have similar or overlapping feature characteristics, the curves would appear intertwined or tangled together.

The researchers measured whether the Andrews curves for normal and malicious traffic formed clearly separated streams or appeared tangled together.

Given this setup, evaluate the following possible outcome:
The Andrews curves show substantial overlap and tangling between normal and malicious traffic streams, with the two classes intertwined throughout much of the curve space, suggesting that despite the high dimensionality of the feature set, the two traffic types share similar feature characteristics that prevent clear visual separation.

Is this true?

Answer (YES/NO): YES